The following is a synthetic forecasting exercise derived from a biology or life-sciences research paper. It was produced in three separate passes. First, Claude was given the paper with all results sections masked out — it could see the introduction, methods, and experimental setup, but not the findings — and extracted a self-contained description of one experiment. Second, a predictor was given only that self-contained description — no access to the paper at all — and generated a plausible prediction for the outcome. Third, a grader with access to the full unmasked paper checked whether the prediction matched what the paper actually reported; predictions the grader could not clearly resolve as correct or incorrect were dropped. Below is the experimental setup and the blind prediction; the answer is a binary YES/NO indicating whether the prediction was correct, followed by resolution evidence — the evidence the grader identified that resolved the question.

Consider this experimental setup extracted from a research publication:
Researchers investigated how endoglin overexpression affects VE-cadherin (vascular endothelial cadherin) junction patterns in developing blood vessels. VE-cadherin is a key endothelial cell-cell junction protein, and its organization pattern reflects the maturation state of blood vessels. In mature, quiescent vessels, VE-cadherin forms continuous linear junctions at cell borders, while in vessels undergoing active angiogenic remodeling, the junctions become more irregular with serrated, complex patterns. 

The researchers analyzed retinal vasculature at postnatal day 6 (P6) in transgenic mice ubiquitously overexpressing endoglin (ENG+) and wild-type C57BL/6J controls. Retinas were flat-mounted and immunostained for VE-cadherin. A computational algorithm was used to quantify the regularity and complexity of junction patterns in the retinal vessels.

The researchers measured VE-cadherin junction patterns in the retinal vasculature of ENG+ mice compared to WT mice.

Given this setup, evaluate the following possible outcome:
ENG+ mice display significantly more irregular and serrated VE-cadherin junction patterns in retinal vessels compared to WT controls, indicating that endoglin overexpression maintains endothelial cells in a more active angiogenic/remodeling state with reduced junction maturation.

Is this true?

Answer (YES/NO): YES